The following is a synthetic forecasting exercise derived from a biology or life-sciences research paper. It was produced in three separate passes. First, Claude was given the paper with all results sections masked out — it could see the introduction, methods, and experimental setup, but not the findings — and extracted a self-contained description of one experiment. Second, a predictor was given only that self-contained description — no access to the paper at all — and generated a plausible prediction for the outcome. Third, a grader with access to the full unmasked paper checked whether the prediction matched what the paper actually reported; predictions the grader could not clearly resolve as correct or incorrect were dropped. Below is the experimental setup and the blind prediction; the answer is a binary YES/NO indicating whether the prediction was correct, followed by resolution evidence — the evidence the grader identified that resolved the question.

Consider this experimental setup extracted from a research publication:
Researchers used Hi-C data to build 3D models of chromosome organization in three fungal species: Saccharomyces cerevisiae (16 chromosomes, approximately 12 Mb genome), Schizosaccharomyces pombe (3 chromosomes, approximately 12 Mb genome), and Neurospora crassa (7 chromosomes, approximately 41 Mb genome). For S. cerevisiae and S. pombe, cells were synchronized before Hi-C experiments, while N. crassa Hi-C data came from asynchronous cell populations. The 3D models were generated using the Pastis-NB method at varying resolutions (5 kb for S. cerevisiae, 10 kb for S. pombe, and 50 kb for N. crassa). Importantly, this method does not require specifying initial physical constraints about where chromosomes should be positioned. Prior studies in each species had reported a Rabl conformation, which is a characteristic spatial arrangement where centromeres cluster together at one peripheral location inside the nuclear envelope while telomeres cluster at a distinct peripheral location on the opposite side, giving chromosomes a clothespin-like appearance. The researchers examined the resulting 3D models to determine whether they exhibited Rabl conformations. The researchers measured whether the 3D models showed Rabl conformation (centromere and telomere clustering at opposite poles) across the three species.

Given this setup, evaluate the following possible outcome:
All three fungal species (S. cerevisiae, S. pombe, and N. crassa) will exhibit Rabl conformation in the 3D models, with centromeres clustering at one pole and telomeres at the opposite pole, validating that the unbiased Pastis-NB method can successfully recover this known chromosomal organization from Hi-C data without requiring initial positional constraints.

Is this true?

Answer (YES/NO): YES